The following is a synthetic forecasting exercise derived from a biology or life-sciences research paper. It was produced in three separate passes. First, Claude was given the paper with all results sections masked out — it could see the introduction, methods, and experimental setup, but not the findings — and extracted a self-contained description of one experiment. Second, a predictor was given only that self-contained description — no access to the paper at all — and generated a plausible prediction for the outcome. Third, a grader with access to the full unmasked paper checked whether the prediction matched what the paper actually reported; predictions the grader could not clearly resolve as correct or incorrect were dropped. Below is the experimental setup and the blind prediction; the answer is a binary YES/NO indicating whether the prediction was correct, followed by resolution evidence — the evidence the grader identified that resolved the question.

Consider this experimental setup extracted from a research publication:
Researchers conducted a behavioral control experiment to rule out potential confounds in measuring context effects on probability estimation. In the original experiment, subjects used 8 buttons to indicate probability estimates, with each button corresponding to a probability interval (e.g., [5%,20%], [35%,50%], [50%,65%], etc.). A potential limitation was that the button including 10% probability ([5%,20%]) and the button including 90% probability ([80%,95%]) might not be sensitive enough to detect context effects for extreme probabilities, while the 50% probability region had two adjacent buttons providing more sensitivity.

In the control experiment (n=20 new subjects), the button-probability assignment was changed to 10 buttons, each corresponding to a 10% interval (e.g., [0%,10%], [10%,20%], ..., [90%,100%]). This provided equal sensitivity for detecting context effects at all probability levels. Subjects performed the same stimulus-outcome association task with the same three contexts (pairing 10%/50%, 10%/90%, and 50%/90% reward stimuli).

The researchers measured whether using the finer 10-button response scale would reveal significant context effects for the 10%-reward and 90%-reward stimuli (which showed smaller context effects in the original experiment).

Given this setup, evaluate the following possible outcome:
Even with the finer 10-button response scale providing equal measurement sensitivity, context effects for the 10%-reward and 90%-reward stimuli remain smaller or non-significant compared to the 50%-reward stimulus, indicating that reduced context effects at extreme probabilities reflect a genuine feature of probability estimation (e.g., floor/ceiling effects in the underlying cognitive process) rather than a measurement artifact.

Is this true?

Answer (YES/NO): YES